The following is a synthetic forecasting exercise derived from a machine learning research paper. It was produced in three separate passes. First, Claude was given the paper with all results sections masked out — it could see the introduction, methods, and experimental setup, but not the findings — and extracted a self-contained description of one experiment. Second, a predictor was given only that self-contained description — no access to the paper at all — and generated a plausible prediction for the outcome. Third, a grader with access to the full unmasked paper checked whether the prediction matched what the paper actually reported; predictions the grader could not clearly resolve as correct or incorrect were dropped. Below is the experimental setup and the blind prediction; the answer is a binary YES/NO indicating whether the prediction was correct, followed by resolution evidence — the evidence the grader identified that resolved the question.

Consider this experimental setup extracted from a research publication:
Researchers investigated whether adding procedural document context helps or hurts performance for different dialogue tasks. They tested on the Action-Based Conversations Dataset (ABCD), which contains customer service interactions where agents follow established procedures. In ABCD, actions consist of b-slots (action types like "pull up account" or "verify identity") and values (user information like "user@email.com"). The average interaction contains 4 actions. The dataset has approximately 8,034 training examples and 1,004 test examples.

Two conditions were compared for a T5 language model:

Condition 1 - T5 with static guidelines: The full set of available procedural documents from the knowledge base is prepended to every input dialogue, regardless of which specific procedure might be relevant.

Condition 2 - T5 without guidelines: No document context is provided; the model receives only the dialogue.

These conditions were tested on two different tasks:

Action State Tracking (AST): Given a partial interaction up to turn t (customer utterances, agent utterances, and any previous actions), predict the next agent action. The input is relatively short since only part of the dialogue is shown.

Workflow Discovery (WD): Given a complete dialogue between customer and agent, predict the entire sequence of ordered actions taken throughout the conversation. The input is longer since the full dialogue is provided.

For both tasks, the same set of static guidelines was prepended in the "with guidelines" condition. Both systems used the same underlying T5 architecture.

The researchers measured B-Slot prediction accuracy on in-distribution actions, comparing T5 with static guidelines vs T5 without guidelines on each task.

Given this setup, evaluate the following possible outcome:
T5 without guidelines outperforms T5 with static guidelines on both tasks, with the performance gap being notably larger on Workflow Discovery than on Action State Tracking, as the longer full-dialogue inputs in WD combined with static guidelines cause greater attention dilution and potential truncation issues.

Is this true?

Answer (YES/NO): NO